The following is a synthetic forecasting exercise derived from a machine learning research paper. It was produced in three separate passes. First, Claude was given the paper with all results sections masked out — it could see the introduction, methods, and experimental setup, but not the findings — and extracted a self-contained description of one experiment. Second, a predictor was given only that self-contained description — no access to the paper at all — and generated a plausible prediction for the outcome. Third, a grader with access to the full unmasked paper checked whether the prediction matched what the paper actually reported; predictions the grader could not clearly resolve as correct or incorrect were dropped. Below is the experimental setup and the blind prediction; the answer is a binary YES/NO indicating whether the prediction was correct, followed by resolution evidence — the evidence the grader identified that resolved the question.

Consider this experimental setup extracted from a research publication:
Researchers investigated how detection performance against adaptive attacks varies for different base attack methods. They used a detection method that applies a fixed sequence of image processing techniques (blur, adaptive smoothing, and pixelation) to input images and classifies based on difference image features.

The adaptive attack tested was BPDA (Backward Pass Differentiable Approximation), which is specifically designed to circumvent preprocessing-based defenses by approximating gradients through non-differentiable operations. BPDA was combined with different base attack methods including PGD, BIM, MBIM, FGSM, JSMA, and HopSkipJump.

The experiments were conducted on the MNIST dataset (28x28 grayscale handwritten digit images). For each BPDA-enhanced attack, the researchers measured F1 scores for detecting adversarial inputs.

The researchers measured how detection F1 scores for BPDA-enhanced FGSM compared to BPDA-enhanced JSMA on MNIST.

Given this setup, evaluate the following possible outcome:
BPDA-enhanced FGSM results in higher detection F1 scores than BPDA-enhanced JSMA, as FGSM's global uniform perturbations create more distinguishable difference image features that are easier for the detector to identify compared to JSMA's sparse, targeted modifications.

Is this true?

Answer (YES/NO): YES